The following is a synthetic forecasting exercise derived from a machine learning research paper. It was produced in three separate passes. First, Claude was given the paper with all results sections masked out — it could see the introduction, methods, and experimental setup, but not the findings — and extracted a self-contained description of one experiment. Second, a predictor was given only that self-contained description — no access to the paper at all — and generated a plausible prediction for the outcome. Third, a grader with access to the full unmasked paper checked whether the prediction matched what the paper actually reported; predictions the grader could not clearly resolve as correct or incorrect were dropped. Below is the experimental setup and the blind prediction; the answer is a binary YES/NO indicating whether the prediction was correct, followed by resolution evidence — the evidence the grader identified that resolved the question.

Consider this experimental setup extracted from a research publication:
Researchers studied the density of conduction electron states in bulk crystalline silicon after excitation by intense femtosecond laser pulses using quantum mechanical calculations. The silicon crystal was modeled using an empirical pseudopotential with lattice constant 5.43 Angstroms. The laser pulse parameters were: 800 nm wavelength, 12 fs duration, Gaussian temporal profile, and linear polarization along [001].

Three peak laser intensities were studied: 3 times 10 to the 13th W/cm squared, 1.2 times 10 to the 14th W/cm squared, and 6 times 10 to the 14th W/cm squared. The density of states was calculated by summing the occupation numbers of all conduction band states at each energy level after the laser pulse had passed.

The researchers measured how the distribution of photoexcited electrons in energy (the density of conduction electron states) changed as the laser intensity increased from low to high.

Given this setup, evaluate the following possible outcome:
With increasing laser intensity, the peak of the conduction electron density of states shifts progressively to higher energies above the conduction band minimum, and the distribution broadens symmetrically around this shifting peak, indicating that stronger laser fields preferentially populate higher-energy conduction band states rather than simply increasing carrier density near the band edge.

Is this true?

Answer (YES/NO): NO